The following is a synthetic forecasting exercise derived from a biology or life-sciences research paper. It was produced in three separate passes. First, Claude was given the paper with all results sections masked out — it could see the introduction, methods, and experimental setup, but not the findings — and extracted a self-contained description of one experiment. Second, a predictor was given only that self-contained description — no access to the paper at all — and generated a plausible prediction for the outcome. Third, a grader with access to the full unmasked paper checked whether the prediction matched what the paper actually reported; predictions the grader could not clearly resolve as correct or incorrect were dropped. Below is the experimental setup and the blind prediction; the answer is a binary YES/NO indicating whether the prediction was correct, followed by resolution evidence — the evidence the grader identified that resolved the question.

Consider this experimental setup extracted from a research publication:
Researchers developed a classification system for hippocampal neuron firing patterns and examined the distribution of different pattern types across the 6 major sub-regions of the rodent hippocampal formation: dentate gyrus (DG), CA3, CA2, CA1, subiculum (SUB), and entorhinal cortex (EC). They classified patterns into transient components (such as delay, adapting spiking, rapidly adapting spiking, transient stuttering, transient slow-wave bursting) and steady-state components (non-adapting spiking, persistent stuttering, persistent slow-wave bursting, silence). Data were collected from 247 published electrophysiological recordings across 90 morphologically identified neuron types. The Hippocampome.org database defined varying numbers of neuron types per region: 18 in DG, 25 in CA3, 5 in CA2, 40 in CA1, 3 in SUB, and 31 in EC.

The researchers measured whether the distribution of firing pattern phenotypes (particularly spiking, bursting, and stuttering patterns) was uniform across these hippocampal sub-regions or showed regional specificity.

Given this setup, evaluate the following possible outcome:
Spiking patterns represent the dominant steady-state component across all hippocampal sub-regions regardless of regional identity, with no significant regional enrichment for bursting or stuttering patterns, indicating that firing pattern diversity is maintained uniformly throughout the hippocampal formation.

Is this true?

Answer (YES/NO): NO